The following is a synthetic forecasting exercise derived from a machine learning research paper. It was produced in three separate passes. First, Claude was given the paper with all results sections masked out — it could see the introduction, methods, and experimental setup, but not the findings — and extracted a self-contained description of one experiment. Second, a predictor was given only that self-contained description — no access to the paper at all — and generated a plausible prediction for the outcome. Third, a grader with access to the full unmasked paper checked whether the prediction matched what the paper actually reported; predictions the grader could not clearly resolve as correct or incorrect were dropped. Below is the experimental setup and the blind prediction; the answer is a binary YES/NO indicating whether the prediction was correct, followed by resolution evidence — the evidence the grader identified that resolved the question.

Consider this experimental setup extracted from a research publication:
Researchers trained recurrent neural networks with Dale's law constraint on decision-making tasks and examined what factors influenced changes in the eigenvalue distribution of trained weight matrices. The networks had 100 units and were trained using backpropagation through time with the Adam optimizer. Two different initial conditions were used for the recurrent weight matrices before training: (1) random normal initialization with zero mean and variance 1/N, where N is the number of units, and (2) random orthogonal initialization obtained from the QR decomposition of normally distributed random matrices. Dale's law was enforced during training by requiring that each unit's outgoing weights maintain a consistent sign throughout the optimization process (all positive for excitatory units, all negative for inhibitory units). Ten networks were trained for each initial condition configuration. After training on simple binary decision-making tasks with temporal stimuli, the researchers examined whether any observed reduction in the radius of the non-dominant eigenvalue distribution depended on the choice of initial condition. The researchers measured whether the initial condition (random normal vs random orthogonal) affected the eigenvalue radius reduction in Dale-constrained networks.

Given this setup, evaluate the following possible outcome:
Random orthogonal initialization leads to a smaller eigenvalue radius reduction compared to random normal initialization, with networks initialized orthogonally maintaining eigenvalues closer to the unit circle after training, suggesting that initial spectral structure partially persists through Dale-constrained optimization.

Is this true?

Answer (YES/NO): YES